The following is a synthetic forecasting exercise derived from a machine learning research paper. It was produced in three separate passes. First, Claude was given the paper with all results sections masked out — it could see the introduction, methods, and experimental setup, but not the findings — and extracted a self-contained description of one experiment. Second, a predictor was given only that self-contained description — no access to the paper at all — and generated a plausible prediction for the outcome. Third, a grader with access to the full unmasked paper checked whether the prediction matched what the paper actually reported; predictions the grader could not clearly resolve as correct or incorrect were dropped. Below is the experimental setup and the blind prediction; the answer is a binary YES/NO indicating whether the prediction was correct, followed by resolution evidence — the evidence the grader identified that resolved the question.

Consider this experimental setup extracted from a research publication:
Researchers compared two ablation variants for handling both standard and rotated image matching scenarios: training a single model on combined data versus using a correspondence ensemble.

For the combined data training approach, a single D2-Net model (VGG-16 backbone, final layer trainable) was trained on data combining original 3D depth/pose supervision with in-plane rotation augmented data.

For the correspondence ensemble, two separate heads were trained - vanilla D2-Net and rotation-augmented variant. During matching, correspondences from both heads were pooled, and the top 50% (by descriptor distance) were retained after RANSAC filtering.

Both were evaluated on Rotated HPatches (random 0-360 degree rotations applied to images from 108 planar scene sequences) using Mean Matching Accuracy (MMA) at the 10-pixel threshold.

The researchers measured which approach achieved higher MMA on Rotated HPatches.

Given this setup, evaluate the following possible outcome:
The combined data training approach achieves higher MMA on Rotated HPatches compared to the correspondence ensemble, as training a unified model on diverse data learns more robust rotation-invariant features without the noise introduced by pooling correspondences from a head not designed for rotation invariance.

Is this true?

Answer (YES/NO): NO